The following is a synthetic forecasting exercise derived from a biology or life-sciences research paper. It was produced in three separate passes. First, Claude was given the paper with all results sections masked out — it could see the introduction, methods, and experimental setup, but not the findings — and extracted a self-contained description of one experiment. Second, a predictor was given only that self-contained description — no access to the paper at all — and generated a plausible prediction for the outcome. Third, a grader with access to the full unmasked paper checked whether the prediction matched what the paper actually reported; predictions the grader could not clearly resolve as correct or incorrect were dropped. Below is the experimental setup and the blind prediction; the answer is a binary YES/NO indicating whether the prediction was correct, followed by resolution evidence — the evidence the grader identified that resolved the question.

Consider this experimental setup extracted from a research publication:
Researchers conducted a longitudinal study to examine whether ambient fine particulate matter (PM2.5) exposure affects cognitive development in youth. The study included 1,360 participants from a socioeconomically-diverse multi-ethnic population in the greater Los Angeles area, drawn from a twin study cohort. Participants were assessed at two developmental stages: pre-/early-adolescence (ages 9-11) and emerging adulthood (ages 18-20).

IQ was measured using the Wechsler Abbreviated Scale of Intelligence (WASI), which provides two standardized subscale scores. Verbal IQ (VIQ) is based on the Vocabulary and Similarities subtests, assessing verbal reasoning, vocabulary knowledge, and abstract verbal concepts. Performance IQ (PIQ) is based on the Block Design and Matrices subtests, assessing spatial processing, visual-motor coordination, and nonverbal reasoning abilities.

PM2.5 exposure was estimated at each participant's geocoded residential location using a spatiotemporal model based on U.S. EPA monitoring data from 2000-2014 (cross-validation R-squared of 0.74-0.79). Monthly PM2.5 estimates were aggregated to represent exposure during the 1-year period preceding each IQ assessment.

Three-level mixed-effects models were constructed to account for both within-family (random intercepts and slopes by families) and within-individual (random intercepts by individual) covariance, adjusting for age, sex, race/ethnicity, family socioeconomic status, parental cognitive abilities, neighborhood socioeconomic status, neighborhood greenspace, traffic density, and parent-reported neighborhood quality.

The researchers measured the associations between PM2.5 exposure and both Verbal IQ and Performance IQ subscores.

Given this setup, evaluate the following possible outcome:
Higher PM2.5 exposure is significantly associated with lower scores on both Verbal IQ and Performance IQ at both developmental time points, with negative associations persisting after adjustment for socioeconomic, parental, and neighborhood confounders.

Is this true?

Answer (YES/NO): NO